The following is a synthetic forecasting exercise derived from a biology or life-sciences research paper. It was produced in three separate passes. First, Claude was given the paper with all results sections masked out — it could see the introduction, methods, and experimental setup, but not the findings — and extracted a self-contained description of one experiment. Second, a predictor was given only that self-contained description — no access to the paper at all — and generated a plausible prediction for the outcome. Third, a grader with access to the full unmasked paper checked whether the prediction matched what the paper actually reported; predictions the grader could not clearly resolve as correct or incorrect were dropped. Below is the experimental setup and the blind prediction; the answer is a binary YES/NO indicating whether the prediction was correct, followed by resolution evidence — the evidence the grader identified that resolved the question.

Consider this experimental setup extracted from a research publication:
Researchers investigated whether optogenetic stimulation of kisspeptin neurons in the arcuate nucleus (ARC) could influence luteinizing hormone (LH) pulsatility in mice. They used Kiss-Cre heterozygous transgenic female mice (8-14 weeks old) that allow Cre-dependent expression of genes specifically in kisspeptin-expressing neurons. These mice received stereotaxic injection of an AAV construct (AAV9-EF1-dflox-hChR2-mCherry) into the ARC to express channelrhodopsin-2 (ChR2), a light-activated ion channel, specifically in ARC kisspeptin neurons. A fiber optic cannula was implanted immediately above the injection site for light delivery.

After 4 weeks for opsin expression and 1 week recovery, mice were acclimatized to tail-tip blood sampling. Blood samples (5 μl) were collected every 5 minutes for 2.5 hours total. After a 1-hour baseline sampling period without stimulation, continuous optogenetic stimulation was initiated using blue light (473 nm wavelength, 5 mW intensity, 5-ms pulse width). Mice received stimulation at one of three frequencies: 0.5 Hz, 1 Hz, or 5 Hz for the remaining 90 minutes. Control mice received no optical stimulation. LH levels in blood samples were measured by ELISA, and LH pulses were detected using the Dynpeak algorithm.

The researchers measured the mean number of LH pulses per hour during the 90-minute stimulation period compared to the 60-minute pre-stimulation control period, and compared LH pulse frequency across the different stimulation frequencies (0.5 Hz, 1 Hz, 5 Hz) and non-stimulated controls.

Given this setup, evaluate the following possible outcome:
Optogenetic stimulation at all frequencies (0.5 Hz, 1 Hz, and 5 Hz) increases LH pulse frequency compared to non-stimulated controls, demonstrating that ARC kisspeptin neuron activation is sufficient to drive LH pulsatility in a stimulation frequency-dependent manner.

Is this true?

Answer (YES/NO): NO